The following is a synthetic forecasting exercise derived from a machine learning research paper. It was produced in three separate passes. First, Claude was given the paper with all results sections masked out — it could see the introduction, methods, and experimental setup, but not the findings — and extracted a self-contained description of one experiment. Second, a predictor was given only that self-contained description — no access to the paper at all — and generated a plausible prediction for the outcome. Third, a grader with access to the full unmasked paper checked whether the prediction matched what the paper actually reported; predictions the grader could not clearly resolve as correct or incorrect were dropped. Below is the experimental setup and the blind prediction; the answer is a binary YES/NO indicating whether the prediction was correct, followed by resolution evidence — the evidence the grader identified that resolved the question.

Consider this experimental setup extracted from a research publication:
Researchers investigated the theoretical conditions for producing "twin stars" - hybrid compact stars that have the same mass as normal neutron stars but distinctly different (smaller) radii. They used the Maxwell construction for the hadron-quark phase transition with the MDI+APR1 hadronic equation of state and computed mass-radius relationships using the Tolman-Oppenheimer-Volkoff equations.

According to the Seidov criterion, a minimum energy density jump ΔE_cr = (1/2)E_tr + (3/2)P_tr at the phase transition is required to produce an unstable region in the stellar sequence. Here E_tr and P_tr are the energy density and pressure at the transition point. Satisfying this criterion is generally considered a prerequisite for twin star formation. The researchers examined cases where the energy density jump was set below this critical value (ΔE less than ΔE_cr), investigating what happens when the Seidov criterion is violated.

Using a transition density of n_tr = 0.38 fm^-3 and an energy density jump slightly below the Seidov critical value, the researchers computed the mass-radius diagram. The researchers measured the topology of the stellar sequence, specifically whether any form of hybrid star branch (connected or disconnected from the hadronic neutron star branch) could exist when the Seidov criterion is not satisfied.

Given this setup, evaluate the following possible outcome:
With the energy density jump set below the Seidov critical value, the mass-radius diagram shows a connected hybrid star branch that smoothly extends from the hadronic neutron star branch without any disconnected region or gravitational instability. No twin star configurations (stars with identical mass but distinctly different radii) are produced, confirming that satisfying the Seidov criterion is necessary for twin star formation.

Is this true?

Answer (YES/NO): NO